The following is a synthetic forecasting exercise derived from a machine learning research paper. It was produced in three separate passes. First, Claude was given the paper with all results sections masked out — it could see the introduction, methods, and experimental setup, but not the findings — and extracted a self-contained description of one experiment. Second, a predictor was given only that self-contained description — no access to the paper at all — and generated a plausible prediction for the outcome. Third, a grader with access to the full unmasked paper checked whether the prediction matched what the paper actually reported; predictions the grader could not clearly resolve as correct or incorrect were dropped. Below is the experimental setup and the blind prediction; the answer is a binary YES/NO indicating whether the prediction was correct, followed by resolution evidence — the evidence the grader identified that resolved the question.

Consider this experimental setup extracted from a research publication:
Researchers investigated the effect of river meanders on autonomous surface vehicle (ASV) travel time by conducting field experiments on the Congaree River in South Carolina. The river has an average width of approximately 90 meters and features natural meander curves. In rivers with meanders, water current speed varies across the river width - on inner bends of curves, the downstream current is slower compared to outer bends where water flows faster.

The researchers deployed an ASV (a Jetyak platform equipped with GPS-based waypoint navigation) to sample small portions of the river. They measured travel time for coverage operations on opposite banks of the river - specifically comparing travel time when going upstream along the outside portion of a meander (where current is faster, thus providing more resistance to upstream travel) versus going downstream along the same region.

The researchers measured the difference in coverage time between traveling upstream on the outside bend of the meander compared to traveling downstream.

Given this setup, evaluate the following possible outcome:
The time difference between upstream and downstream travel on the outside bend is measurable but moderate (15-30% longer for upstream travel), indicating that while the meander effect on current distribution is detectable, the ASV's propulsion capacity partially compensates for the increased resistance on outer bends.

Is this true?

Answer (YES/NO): NO